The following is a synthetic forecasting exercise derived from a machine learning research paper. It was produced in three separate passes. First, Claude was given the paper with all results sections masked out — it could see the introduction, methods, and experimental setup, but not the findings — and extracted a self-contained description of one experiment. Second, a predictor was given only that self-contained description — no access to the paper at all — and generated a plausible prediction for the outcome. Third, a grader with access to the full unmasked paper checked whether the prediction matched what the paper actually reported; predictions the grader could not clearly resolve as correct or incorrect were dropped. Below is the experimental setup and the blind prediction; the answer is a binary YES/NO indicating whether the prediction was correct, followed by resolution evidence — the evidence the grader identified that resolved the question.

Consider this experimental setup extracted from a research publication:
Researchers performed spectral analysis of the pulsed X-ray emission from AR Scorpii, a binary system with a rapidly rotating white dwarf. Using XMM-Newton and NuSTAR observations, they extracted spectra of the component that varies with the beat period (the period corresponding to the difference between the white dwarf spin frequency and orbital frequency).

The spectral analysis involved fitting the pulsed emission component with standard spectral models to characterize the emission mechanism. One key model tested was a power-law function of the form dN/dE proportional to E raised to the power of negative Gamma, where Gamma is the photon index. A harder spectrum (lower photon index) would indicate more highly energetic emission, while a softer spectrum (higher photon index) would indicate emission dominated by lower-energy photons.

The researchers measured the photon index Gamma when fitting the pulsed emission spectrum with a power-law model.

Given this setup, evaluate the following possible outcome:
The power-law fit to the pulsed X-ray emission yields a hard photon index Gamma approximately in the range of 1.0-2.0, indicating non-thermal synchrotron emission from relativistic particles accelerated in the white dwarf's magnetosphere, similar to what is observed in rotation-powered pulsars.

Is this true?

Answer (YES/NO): NO